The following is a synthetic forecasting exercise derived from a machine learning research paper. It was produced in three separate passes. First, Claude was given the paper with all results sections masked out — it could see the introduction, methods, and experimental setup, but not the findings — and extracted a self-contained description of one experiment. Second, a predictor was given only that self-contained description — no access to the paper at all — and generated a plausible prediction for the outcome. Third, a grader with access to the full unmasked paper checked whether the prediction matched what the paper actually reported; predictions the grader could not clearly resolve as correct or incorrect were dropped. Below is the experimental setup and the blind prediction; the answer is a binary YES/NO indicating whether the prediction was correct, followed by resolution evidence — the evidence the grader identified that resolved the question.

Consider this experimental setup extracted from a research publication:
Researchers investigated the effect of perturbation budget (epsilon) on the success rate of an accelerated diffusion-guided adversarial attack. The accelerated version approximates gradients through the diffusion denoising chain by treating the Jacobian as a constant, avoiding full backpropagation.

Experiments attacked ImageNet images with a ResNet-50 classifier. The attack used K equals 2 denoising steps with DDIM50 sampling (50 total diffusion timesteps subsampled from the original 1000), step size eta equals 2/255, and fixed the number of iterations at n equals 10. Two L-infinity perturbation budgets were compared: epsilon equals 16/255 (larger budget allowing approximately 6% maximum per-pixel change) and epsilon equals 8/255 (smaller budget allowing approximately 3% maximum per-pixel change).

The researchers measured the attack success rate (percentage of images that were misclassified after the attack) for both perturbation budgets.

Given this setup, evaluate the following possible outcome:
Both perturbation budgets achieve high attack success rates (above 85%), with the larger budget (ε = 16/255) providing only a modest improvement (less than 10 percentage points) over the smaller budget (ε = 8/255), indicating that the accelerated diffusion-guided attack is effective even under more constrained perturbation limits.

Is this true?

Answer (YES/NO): YES